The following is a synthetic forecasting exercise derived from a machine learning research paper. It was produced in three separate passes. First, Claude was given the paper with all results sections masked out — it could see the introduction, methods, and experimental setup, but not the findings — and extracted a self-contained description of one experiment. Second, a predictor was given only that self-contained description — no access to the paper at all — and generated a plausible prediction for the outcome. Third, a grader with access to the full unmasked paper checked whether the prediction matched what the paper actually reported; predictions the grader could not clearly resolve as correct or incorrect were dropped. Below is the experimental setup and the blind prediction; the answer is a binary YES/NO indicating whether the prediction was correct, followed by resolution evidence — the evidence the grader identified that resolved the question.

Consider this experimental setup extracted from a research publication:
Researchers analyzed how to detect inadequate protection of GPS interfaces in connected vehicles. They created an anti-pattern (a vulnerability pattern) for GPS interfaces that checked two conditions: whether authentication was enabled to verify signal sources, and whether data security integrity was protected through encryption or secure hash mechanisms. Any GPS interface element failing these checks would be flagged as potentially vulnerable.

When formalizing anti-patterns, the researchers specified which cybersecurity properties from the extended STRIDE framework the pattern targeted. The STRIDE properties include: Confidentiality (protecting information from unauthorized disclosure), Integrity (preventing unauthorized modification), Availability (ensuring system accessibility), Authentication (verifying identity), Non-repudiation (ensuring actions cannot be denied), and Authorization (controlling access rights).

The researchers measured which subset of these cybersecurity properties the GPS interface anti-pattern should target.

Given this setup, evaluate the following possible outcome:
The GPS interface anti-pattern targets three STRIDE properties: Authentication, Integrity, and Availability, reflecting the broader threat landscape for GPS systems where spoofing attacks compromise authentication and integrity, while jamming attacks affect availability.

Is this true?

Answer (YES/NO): NO